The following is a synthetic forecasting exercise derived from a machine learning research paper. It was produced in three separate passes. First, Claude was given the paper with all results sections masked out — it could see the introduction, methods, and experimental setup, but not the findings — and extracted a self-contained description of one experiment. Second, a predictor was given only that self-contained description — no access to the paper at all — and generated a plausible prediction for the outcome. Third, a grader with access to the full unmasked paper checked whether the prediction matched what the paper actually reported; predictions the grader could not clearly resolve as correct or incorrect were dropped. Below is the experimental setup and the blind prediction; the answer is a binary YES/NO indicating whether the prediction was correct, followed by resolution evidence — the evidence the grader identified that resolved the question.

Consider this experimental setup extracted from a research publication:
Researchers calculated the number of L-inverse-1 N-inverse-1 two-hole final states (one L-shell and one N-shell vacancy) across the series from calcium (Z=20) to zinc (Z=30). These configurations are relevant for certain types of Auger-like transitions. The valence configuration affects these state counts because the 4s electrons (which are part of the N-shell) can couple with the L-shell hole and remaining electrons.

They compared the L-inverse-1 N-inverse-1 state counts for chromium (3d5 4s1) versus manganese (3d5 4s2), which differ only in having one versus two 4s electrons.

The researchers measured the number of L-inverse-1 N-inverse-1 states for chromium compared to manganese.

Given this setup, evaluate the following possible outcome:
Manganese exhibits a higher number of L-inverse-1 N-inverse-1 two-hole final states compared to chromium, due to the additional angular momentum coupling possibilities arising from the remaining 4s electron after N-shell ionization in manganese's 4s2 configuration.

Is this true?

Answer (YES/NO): YES